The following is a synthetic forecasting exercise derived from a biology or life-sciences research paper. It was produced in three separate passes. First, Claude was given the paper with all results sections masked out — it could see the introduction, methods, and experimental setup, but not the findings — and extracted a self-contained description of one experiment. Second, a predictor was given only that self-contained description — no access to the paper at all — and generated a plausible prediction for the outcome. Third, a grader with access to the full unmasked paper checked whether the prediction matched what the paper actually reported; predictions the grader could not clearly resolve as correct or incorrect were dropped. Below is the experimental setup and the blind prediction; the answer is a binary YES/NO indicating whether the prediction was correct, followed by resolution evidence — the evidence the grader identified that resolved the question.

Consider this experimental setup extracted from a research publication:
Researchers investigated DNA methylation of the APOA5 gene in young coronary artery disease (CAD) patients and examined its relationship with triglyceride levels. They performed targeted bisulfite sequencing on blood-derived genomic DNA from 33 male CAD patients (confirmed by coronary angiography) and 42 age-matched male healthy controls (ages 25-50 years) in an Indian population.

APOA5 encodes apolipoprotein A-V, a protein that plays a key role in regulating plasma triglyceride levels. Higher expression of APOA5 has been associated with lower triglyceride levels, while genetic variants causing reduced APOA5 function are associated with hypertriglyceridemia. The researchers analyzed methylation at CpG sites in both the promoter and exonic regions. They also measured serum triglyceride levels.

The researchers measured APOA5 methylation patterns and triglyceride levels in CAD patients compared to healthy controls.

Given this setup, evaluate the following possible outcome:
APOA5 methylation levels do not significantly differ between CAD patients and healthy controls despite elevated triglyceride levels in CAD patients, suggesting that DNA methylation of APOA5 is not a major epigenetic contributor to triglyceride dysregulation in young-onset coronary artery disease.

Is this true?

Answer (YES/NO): NO